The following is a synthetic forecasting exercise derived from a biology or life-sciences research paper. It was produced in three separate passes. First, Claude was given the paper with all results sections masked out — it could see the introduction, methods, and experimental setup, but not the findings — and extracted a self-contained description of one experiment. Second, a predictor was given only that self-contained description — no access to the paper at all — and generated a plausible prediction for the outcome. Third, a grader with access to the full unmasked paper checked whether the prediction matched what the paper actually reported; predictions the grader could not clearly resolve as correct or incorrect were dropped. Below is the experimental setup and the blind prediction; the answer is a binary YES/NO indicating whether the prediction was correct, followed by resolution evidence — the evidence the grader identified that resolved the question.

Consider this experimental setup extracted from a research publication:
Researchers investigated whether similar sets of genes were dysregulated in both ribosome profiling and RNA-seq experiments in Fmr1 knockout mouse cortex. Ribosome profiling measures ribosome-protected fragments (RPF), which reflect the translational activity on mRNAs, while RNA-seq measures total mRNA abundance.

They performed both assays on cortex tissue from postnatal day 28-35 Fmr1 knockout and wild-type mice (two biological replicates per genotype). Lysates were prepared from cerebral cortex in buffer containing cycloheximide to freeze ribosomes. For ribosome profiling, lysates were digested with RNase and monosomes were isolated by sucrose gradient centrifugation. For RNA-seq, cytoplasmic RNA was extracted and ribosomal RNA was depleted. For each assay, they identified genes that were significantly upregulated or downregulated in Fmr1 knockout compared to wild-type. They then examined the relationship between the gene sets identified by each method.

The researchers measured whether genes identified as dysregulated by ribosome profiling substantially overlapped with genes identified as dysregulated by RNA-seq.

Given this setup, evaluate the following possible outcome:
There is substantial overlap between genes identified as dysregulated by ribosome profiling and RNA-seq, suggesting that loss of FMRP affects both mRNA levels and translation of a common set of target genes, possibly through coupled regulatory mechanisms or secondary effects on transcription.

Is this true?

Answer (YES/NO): YES